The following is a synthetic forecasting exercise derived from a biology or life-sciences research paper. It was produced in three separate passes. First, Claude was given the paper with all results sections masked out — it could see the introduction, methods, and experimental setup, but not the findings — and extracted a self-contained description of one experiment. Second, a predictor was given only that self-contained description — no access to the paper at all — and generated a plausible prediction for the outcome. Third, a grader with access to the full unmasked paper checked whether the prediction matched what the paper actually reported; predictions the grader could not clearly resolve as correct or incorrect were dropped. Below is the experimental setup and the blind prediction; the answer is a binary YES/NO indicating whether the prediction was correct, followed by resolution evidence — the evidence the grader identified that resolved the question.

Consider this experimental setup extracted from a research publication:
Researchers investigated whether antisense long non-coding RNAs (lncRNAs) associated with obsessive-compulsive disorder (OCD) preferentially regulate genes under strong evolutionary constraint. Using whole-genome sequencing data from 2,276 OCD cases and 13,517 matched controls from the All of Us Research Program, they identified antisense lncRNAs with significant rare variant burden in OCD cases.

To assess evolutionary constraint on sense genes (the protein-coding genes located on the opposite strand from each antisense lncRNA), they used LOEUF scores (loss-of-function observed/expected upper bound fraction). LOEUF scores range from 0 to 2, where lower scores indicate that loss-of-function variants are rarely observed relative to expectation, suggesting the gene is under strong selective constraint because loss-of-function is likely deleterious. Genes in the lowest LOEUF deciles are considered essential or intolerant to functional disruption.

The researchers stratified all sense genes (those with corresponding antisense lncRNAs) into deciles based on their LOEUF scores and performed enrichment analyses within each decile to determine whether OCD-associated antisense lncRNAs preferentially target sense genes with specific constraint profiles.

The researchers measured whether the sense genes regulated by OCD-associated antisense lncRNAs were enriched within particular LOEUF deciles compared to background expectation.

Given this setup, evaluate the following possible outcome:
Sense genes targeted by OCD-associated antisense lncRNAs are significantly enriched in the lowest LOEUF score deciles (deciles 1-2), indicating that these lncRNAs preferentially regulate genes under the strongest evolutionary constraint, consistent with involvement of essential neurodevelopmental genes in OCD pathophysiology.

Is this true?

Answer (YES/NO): YES